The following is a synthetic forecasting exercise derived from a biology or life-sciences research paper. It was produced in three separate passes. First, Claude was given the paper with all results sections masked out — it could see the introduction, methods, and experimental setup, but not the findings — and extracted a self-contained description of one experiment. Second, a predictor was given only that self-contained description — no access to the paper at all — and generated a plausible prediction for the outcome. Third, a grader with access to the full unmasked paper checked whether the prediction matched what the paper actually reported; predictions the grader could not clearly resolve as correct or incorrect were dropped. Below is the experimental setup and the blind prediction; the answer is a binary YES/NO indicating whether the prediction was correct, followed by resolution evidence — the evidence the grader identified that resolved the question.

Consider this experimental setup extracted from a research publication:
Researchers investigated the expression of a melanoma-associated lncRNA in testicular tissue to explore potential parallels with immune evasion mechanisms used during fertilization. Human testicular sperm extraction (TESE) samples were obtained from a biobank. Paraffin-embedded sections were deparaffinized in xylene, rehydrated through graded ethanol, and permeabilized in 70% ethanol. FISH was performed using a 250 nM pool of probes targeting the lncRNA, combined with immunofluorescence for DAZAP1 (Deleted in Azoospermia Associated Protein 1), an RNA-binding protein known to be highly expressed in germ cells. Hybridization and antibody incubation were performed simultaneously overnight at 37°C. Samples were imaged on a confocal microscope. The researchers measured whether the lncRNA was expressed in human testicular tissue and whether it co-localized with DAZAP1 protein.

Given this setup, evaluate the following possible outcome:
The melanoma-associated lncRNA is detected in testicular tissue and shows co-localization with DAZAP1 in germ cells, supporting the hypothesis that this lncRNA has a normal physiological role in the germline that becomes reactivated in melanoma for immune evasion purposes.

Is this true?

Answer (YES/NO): NO